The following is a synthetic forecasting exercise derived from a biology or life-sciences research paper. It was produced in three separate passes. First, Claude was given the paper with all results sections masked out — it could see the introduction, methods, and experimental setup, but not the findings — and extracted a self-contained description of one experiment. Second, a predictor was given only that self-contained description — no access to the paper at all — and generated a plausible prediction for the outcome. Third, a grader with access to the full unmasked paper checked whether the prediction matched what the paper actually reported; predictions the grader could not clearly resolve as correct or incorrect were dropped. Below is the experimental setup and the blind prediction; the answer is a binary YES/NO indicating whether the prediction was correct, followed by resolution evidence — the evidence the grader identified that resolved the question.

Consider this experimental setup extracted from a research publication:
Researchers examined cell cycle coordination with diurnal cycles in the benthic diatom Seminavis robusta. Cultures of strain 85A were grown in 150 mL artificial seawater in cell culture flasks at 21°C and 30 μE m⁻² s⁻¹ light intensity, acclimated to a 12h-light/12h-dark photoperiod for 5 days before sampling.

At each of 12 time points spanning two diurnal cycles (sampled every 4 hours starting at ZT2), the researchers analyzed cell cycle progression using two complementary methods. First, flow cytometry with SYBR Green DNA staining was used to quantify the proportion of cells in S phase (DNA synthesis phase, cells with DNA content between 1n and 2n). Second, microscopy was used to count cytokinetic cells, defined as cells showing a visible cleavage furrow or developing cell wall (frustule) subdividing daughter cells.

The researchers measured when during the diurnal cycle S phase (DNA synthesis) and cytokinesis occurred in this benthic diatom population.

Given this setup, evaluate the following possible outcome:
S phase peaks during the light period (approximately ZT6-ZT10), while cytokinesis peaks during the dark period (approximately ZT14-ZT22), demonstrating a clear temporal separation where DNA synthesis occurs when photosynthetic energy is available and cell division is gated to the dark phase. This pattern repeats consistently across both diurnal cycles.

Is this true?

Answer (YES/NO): NO